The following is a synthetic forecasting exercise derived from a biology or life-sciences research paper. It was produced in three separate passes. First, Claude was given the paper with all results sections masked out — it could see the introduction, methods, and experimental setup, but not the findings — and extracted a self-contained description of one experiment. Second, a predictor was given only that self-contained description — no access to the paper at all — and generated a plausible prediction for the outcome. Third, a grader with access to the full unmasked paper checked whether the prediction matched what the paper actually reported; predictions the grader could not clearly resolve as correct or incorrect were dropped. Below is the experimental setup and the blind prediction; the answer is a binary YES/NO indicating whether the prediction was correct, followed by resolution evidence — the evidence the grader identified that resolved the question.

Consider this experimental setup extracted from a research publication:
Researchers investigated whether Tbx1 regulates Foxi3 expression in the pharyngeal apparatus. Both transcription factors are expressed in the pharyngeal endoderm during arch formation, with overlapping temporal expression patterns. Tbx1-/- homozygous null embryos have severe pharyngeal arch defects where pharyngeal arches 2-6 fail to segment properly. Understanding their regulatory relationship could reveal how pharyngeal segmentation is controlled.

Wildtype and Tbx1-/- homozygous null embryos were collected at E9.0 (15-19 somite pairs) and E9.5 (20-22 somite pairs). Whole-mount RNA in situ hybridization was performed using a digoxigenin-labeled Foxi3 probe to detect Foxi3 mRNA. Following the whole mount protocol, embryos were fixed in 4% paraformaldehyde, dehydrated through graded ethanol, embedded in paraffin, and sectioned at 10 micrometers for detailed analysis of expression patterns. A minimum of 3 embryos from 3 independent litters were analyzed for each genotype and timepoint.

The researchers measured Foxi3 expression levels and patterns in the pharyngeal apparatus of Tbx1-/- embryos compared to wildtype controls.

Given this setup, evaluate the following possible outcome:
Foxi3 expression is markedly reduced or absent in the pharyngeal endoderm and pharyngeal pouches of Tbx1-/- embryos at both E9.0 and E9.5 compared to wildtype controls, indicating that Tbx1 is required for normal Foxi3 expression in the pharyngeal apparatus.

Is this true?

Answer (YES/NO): YES